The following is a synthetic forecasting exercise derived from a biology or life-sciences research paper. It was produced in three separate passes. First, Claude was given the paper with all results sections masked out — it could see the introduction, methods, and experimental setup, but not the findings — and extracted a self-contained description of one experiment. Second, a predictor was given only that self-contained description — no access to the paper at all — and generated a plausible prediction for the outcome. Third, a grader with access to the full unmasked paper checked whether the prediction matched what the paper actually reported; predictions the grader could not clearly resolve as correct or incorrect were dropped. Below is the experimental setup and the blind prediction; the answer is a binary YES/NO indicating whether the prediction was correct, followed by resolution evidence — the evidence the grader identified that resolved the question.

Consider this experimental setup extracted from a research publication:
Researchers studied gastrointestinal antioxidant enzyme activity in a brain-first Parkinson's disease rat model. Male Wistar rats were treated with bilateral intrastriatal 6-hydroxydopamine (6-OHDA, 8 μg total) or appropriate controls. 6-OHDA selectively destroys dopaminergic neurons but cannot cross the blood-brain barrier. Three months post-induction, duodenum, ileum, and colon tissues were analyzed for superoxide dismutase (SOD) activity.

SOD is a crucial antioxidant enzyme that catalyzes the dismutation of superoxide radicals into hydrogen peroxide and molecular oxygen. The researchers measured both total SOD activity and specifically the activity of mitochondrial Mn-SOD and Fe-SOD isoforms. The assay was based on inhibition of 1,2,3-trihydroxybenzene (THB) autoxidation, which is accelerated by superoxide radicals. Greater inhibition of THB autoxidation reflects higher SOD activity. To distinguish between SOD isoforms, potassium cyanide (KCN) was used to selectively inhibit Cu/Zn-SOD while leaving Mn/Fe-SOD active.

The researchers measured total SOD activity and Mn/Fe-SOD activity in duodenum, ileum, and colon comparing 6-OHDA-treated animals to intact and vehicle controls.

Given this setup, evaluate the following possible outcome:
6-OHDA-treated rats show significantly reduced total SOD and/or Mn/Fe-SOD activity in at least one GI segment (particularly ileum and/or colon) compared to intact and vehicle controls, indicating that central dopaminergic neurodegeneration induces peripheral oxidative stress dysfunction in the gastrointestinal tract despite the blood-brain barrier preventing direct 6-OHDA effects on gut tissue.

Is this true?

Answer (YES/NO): NO